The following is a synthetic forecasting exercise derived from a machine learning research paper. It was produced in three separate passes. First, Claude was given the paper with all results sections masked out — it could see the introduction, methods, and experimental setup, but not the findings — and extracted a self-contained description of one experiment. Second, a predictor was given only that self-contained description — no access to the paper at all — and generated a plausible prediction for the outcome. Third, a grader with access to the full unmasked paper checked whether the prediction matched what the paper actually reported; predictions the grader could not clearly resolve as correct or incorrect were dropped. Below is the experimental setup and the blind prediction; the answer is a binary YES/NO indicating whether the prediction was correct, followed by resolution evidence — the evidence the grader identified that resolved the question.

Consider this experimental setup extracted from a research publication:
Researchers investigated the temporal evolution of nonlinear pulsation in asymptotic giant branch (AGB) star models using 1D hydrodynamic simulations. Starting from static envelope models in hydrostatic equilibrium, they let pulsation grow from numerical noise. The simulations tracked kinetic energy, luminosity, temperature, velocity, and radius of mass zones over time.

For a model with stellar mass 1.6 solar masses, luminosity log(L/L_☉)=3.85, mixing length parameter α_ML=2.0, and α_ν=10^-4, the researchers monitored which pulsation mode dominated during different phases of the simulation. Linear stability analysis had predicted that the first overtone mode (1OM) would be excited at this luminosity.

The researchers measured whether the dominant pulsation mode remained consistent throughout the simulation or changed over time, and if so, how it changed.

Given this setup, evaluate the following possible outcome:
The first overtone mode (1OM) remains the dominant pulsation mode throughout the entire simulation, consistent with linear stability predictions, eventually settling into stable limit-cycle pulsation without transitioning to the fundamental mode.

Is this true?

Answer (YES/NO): NO